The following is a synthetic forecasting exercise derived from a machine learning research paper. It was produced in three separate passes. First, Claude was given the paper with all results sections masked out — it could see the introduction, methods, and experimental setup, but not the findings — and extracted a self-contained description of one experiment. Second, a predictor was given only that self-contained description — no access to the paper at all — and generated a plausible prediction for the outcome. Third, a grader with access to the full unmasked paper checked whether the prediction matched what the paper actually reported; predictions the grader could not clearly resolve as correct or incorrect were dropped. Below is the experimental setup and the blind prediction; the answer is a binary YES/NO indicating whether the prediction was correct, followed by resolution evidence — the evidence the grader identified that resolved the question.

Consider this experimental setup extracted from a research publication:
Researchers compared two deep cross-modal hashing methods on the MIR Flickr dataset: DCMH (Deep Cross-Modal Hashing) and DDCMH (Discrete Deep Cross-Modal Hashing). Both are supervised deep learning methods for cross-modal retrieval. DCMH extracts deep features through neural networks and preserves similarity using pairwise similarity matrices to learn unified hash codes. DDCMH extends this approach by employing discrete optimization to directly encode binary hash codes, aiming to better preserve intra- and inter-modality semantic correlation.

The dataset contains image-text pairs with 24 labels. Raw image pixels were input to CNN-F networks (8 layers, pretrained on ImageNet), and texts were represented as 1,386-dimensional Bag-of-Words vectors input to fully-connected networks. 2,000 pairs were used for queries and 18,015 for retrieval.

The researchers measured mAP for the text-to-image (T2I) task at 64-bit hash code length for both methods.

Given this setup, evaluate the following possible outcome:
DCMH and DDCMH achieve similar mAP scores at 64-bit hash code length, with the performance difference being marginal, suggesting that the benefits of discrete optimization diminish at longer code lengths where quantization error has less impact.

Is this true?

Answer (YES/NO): NO